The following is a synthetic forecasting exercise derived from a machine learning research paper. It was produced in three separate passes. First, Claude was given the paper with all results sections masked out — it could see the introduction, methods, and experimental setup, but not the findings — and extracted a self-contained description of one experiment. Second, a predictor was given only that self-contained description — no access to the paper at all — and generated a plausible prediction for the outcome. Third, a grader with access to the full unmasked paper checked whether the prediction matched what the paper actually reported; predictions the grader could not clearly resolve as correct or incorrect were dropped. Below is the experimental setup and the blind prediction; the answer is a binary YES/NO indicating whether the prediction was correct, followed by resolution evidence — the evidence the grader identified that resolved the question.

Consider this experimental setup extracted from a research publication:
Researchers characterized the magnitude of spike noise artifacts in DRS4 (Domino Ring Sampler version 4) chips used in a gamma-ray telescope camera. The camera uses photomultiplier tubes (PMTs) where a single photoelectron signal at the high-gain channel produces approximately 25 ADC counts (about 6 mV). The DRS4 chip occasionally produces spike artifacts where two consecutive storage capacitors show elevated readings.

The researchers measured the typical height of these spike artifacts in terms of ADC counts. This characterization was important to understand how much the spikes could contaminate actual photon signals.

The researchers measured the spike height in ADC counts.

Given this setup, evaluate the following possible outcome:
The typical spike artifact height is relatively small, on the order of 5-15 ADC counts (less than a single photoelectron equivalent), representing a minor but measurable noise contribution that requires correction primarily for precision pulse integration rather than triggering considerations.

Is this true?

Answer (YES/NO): NO